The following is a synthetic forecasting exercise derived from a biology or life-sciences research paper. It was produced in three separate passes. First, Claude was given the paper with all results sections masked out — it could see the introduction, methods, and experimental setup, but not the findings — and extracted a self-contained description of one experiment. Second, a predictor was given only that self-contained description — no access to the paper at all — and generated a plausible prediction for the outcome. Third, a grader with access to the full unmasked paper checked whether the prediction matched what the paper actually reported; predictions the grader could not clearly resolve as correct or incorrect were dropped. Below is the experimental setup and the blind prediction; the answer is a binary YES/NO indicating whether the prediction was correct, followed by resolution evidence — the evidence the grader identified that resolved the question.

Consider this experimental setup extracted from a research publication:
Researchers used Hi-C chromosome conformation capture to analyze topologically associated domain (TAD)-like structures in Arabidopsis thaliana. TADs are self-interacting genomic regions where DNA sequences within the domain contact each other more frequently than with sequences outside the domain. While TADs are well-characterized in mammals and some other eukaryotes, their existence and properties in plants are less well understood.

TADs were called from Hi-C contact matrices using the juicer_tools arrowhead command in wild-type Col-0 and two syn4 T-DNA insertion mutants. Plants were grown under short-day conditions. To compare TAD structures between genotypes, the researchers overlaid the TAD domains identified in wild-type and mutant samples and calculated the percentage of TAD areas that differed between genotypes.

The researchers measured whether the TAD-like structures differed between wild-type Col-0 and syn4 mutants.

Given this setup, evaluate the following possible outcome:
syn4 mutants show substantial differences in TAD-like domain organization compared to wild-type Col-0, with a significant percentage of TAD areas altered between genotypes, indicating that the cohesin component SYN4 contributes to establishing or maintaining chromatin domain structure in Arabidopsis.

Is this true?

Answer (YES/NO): YES